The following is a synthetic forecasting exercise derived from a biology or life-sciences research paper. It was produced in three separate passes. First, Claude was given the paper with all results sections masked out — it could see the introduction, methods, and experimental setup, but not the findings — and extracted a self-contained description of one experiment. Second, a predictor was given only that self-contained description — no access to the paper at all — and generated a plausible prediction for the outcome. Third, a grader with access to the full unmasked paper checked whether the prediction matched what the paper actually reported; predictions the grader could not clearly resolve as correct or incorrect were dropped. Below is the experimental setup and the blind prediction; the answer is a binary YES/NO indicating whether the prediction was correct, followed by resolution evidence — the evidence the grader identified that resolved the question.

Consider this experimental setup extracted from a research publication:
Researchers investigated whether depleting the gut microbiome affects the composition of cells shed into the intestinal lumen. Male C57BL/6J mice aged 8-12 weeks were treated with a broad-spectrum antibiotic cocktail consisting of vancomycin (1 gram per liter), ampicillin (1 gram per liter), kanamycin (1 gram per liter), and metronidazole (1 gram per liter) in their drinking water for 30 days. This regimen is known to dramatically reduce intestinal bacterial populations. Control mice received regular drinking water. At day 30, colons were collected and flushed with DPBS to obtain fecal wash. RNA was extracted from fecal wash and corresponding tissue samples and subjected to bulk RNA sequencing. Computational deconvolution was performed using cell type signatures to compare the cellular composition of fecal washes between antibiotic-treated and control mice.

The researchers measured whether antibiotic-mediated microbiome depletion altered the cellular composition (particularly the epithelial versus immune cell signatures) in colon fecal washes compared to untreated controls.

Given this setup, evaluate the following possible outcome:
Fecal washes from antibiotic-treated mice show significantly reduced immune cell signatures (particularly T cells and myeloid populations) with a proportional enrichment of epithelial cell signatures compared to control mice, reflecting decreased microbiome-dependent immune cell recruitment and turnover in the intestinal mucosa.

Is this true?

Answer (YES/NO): YES